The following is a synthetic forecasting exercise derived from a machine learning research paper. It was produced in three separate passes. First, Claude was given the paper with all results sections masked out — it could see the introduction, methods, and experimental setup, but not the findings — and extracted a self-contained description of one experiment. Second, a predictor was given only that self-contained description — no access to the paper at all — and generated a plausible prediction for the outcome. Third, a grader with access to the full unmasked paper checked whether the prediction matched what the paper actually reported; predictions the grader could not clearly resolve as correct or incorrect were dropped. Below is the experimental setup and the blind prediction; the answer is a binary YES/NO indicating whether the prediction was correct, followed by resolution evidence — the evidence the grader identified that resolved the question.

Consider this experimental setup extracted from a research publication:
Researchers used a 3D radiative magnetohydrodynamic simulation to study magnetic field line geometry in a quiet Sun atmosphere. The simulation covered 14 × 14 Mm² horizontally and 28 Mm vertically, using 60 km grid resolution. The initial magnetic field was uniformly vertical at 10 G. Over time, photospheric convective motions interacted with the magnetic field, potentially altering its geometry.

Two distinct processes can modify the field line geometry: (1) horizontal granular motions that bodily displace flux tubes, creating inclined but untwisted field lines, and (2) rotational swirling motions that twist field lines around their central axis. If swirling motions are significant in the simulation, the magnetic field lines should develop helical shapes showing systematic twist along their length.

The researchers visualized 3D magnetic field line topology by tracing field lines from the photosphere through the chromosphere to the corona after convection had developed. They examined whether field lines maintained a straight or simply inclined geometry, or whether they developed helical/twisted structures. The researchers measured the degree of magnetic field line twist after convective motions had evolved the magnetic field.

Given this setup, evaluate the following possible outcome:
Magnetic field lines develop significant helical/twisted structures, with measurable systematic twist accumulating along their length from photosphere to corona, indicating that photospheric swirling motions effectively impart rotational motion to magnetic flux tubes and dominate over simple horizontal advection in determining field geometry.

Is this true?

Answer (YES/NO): NO